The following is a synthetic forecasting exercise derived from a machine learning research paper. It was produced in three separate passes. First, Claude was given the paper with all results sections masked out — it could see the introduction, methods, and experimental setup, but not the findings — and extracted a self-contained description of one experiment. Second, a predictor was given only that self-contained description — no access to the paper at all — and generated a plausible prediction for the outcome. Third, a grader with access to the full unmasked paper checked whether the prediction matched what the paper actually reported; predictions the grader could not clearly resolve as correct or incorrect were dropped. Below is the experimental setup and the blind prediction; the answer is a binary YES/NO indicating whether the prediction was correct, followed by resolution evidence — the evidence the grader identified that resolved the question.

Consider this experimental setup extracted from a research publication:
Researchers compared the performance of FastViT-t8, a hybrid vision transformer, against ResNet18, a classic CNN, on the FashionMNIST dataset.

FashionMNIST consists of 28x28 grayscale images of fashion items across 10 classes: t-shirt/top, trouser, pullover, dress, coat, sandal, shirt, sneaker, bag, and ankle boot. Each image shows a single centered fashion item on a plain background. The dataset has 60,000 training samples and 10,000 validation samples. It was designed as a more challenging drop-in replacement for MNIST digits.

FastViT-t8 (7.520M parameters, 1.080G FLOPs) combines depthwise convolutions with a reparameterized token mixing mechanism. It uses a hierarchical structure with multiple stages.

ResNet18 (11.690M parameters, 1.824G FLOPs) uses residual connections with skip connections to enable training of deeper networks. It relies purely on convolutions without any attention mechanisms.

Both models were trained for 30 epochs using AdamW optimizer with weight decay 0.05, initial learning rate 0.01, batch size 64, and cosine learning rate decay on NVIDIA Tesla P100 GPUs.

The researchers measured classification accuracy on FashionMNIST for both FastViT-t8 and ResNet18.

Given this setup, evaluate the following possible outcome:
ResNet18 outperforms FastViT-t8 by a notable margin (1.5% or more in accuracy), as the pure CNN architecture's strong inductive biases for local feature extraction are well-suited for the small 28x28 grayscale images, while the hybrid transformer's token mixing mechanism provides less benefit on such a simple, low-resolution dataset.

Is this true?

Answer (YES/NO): NO